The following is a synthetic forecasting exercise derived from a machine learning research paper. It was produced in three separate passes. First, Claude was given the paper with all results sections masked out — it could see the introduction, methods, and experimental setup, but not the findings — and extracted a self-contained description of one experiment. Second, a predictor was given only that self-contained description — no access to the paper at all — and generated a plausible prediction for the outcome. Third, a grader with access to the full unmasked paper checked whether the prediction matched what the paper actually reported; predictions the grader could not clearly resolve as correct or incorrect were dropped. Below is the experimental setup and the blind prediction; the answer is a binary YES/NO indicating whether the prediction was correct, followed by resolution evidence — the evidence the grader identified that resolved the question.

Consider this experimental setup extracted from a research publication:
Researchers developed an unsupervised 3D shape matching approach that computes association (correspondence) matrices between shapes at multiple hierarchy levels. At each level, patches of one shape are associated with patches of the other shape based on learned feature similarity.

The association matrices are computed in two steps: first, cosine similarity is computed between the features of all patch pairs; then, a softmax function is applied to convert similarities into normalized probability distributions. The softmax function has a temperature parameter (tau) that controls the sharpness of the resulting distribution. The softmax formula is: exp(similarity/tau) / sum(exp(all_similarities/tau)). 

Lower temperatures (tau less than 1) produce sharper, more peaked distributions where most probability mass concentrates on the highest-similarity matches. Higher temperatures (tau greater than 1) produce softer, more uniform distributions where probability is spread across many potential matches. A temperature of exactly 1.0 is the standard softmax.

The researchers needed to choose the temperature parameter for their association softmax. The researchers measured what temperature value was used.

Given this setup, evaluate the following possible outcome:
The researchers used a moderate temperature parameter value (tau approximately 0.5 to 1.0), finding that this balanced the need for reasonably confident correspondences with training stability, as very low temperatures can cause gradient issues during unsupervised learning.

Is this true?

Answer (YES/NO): NO